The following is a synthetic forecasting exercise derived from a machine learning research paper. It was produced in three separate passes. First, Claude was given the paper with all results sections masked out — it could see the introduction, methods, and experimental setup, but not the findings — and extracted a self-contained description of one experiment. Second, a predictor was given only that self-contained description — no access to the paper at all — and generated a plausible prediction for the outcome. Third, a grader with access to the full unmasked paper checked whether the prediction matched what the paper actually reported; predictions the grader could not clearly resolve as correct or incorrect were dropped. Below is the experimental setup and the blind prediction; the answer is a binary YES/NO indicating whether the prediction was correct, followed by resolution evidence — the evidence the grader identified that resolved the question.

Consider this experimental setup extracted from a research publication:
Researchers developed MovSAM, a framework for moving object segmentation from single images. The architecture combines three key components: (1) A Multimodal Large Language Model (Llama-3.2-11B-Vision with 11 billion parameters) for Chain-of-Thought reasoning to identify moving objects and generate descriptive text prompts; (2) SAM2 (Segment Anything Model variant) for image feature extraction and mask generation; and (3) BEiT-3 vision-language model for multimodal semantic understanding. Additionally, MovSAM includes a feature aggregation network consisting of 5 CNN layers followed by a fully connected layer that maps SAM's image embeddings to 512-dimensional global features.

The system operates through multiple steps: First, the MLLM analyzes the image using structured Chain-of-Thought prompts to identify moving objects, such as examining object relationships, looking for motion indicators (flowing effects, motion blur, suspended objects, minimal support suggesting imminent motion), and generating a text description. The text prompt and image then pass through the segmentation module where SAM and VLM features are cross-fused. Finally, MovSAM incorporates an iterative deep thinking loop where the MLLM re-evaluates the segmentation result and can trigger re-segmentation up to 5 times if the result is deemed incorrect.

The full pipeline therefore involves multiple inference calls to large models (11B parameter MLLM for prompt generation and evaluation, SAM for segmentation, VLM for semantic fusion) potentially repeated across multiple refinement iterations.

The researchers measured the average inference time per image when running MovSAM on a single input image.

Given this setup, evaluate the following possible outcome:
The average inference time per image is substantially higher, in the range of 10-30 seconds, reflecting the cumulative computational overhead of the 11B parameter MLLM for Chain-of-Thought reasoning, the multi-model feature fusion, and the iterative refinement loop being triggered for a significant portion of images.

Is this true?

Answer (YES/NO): NO